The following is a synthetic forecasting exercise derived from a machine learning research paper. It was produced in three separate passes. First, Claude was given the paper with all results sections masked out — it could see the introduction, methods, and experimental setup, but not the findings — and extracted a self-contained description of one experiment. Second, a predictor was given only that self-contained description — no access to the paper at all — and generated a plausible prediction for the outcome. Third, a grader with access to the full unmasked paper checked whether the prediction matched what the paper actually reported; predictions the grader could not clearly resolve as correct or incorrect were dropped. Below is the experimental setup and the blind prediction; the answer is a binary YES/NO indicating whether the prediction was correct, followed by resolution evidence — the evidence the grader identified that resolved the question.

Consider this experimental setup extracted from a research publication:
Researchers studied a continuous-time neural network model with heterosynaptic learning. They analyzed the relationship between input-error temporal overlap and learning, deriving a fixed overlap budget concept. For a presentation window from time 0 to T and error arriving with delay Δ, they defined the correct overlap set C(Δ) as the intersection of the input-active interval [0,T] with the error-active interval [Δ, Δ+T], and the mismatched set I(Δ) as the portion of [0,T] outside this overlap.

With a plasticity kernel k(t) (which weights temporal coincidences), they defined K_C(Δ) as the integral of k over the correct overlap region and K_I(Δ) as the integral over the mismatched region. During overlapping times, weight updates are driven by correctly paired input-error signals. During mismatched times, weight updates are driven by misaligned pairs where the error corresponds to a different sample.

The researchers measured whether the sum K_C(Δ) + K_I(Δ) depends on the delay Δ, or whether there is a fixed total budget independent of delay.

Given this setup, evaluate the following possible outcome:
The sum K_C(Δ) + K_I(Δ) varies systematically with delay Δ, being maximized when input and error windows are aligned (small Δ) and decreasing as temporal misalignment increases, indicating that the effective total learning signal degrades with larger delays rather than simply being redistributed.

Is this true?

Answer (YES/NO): NO